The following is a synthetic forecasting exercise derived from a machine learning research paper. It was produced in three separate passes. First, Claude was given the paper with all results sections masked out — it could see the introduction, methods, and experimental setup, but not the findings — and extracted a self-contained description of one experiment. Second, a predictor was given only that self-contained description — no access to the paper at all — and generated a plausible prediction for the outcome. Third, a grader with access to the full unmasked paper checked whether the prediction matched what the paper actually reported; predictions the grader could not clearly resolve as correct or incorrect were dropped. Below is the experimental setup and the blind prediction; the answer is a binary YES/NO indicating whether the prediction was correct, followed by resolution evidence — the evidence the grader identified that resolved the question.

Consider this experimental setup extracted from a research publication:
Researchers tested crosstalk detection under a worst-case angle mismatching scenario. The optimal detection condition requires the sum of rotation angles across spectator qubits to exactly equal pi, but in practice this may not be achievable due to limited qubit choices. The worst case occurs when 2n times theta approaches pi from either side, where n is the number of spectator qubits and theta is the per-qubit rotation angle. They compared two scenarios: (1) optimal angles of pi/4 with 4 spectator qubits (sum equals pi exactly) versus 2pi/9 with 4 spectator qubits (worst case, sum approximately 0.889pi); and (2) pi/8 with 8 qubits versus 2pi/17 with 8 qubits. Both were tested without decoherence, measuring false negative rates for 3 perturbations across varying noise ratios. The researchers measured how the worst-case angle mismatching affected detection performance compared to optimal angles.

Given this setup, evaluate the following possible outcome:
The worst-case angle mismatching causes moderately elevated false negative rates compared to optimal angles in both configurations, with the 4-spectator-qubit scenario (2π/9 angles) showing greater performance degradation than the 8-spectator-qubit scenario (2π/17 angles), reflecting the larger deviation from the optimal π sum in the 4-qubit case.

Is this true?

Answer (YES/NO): NO